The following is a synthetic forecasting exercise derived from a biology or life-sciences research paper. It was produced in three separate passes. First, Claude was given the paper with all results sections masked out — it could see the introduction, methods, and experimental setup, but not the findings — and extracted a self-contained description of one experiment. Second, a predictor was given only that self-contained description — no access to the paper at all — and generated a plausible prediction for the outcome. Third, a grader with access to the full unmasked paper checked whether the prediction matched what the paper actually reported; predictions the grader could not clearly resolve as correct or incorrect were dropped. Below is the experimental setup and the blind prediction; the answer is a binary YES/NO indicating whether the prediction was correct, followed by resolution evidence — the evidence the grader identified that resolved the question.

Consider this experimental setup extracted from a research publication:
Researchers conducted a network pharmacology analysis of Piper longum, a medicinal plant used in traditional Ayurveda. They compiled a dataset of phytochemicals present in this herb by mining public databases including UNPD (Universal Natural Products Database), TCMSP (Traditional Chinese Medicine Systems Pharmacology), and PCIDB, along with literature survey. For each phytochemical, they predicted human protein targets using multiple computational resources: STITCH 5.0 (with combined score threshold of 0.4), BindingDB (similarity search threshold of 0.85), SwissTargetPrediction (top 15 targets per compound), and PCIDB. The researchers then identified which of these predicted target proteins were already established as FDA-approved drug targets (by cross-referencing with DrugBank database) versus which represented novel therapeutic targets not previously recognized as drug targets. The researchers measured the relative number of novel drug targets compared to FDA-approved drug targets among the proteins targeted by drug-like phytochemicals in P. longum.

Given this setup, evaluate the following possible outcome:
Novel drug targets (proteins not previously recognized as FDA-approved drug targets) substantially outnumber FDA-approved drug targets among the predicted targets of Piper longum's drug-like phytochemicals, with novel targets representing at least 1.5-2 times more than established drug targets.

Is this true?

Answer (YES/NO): YES